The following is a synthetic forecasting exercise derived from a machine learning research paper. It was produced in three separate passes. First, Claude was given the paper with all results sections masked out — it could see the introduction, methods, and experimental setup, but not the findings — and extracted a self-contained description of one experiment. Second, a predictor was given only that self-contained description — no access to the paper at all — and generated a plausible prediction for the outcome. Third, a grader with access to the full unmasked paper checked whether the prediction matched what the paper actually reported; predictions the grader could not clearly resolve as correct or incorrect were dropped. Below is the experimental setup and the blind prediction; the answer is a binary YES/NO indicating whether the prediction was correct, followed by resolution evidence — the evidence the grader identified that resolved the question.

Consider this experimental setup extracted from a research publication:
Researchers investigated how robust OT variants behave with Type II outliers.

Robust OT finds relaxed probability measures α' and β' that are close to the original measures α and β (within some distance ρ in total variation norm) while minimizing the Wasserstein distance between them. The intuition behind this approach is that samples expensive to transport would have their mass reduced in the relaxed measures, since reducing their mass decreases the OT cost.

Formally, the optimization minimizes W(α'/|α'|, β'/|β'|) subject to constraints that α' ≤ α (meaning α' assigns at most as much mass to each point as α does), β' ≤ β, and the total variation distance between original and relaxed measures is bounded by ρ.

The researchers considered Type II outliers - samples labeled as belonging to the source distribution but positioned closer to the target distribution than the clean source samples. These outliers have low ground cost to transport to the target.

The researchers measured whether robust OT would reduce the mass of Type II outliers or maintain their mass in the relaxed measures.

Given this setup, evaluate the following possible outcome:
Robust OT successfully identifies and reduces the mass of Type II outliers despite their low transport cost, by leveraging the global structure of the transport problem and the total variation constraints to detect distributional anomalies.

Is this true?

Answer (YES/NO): NO